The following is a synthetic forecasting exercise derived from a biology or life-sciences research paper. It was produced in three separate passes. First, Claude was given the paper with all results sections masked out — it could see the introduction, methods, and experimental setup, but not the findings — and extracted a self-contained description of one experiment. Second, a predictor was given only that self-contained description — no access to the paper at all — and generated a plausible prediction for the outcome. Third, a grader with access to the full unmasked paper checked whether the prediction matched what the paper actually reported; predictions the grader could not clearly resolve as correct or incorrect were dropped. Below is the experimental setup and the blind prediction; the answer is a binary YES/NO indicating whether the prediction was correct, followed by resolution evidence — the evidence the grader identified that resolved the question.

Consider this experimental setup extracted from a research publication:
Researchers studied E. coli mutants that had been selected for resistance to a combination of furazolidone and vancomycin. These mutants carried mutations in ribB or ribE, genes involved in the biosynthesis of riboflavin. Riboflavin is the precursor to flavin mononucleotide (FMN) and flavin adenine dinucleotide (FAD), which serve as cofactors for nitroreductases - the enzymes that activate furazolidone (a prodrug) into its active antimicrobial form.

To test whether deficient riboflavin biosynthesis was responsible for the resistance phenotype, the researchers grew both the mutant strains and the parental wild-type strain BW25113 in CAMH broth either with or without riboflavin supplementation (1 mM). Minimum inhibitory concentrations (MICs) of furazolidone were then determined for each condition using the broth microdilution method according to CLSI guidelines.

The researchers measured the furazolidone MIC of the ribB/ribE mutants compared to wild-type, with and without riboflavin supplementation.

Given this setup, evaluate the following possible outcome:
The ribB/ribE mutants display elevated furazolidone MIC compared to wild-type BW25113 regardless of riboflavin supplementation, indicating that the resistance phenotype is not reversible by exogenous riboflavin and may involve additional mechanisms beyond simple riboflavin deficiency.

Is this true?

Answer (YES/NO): YES